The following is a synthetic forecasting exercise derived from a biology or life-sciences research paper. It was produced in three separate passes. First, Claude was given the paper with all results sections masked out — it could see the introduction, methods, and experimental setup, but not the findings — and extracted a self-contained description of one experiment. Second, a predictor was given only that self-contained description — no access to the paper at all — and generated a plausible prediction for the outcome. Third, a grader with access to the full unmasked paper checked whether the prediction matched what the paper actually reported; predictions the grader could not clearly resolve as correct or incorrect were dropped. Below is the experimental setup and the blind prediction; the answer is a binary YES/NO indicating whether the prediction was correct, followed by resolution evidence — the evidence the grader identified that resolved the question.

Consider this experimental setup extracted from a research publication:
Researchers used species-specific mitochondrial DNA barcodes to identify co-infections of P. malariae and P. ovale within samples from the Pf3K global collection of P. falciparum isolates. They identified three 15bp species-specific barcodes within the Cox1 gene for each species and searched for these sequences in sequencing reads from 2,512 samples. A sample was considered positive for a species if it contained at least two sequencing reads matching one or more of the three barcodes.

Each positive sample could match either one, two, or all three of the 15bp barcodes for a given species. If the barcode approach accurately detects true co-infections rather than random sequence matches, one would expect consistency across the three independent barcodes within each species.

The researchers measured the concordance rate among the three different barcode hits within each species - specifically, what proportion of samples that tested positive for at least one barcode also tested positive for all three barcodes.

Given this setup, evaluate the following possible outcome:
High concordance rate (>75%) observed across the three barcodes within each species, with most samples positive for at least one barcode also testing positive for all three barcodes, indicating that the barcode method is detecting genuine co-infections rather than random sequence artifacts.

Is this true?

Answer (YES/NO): YES